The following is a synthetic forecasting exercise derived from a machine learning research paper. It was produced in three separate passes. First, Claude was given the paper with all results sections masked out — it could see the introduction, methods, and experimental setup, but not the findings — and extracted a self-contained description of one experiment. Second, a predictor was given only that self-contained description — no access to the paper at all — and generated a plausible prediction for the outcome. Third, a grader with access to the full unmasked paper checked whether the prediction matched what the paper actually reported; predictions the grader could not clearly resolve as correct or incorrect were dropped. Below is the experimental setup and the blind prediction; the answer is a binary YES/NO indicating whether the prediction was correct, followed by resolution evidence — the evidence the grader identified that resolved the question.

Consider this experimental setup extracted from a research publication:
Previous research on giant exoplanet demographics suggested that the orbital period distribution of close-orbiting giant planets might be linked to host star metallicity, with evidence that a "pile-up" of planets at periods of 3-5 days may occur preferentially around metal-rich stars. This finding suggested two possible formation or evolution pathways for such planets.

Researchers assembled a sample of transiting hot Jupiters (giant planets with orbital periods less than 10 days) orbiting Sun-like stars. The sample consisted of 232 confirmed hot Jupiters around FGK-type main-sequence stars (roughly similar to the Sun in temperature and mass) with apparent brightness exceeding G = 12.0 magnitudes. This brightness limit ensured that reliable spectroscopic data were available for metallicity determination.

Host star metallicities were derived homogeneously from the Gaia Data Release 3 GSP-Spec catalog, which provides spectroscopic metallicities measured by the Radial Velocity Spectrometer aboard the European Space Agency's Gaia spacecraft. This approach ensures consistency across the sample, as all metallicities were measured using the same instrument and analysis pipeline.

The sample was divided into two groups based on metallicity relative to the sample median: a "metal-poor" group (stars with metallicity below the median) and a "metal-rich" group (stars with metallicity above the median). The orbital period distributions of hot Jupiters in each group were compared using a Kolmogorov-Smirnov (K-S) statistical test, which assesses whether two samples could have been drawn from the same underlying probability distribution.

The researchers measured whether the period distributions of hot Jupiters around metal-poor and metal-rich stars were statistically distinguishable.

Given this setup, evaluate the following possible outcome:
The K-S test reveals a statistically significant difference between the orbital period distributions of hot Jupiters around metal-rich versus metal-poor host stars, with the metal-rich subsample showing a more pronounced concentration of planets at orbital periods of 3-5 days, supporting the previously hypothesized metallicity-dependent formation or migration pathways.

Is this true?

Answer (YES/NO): NO